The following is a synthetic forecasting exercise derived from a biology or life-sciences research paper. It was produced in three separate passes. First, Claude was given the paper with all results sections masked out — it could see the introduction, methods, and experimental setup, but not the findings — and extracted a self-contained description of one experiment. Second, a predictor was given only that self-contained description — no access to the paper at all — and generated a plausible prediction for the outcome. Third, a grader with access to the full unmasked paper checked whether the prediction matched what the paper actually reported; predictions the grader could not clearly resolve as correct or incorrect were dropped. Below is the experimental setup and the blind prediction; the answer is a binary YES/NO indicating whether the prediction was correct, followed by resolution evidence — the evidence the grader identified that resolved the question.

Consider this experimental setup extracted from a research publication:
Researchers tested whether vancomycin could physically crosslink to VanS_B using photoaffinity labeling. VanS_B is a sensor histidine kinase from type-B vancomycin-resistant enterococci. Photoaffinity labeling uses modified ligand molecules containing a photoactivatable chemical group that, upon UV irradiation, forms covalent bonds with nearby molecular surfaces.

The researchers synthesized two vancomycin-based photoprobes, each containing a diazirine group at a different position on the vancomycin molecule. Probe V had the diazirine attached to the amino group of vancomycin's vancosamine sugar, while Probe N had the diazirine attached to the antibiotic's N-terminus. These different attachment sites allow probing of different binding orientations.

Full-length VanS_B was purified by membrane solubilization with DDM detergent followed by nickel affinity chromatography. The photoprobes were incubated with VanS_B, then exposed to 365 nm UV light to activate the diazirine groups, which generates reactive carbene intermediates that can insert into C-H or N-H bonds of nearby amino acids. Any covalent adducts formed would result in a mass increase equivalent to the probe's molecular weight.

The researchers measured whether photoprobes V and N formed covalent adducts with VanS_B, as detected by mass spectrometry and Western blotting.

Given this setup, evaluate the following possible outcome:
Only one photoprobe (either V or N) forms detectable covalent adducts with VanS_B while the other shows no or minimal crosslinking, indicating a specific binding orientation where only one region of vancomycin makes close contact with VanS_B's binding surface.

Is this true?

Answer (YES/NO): NO